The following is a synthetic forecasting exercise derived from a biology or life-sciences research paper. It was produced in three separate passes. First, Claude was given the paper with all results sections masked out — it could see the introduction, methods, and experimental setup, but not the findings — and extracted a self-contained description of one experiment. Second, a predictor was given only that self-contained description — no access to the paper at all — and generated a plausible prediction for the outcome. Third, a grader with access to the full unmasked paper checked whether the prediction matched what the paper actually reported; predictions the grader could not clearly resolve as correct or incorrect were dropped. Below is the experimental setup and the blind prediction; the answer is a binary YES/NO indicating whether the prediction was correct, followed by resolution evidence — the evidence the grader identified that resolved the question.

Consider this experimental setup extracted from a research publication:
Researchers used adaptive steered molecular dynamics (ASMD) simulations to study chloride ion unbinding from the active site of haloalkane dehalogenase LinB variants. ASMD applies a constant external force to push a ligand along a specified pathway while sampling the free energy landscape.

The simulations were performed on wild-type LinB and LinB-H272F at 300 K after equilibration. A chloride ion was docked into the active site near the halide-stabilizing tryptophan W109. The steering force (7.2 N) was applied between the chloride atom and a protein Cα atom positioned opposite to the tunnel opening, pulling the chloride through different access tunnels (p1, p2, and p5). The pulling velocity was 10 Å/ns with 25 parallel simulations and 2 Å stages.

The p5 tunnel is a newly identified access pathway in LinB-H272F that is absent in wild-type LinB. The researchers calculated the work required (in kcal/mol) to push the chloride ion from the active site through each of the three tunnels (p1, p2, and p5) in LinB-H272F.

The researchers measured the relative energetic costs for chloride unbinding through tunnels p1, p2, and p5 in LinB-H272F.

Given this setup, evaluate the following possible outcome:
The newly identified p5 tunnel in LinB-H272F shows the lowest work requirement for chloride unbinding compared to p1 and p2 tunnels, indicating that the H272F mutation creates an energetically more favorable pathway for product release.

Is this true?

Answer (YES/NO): NO